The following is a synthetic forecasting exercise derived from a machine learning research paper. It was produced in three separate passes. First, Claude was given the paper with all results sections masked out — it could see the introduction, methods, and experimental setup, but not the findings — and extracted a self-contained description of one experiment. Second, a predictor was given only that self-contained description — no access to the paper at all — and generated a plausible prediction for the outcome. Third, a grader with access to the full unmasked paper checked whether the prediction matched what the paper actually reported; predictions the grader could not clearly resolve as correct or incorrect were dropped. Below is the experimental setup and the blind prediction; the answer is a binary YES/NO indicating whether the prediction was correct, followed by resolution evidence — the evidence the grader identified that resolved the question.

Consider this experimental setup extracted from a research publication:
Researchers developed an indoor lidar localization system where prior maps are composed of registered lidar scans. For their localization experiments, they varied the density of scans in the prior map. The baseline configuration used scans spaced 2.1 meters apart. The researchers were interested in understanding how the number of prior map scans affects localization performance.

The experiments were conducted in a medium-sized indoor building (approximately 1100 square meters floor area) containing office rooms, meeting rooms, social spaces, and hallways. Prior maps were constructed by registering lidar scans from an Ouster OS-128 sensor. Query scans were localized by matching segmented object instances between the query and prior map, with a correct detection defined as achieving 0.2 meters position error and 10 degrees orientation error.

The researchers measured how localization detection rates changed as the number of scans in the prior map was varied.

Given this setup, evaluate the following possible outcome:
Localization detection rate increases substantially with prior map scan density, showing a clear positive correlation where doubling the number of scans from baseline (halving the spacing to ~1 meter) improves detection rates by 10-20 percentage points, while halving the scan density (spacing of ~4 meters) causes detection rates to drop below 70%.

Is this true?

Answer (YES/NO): NO